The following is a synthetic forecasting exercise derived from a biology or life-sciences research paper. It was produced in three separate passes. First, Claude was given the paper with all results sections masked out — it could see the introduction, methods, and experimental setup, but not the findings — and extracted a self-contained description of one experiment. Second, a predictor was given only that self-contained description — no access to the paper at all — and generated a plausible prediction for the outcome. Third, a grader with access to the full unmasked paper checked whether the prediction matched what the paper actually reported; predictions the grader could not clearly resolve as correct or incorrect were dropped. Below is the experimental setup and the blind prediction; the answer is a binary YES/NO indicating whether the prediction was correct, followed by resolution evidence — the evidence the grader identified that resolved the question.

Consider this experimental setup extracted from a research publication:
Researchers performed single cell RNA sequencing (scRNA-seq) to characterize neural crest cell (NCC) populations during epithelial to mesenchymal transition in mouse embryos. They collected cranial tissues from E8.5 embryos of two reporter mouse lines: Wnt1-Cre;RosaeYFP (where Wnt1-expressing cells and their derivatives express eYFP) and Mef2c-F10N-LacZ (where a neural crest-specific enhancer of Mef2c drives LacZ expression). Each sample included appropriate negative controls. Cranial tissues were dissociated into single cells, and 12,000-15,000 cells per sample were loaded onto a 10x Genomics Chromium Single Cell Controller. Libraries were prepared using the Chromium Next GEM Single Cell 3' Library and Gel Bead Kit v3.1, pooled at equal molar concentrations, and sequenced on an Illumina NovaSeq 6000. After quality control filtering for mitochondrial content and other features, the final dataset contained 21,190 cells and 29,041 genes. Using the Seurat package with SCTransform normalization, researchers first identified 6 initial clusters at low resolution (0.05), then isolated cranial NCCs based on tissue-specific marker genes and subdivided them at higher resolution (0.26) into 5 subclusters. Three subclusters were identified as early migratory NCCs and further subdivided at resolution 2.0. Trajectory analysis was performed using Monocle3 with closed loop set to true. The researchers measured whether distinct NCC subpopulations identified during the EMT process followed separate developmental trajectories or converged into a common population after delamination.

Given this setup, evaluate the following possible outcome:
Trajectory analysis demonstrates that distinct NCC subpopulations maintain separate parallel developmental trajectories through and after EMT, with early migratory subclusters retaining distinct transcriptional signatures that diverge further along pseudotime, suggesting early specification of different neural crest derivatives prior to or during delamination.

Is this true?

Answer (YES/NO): NO